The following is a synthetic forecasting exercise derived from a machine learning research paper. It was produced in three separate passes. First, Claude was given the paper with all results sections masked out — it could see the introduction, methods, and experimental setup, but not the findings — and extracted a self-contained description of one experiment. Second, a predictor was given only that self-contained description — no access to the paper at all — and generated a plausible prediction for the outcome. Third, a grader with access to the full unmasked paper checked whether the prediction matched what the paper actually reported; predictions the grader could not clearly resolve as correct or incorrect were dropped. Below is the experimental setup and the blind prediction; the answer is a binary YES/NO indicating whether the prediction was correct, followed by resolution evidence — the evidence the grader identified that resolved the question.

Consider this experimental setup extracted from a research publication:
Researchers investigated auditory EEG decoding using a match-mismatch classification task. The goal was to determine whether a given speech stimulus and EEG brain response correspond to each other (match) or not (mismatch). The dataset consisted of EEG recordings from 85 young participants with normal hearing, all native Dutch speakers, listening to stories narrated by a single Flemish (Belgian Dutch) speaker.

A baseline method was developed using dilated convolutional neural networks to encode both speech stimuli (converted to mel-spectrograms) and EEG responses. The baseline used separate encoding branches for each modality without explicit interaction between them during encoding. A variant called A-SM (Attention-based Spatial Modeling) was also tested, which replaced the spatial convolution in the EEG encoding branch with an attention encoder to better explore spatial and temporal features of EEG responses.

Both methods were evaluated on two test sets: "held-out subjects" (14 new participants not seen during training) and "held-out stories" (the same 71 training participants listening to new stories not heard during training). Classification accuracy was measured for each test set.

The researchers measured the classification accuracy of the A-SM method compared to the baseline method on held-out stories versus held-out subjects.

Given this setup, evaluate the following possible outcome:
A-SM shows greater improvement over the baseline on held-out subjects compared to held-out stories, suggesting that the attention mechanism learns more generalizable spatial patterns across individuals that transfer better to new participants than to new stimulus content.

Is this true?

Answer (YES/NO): NO